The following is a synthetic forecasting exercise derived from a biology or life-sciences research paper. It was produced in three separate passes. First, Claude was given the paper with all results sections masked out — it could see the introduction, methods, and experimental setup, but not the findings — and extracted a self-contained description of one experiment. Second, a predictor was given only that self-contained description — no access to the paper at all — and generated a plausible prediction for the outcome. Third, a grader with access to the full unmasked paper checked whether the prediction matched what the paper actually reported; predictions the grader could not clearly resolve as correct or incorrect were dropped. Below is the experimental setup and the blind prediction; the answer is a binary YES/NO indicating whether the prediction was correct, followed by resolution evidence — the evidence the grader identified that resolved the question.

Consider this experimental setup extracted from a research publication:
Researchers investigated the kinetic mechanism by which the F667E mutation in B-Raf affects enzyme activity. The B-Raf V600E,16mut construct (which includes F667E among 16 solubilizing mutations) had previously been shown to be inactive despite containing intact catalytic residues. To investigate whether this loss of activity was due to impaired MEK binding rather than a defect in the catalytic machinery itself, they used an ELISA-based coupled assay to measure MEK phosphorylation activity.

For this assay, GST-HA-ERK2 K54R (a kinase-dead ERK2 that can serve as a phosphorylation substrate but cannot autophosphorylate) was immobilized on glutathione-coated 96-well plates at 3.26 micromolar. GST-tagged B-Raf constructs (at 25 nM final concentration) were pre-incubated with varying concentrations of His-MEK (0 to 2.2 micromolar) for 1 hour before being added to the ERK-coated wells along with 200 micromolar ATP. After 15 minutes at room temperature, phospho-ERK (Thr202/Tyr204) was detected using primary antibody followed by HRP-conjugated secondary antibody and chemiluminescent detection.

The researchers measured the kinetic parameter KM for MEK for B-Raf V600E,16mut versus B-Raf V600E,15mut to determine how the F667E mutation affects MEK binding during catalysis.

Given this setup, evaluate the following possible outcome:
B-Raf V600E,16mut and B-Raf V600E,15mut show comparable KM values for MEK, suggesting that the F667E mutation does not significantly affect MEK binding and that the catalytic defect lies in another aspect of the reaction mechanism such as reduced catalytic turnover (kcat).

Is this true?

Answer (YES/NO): NO